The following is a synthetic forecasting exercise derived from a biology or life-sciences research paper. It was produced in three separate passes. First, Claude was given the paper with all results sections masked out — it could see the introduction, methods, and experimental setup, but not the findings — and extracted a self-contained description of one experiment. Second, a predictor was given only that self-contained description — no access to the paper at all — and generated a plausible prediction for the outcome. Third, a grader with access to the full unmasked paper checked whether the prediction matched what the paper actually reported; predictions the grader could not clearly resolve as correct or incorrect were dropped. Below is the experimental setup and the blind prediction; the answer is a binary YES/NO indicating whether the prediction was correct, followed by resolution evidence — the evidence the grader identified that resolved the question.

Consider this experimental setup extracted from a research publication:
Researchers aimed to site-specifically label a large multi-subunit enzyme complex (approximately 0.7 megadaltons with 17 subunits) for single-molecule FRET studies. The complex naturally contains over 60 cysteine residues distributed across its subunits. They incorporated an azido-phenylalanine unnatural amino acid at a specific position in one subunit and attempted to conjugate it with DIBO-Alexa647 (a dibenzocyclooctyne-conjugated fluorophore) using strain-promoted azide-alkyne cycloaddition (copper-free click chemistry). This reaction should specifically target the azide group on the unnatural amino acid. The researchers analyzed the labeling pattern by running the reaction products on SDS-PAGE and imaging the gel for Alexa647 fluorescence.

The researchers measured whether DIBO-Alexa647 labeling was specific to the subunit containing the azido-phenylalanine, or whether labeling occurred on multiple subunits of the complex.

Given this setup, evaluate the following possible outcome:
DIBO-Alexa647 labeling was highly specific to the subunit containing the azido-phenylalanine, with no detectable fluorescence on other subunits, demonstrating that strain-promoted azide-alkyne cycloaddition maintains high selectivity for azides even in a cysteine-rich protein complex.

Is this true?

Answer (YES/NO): NO